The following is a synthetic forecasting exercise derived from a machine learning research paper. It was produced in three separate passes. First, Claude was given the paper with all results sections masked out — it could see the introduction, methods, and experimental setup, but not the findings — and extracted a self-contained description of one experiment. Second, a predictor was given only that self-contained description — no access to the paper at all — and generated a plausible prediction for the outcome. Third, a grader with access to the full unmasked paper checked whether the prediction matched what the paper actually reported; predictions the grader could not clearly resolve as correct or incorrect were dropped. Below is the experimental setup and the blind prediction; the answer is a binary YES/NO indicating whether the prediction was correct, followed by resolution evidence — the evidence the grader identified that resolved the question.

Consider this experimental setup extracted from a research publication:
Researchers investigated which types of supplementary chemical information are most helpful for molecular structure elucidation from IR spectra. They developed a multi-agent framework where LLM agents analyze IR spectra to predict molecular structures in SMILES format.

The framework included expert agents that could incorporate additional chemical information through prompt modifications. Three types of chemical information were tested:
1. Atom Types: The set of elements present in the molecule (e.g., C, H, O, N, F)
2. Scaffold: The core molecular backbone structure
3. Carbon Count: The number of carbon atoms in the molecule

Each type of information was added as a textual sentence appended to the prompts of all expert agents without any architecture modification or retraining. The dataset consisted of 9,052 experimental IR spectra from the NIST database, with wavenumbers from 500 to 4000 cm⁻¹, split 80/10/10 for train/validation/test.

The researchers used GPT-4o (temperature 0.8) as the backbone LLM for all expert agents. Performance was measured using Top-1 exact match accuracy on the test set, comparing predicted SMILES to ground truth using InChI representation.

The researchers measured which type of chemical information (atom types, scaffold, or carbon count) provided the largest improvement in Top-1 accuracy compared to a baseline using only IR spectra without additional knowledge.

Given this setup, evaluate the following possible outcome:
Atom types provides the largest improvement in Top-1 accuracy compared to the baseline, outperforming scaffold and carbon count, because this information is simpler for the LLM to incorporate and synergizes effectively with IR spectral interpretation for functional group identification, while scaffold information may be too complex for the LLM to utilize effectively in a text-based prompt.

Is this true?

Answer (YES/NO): YES